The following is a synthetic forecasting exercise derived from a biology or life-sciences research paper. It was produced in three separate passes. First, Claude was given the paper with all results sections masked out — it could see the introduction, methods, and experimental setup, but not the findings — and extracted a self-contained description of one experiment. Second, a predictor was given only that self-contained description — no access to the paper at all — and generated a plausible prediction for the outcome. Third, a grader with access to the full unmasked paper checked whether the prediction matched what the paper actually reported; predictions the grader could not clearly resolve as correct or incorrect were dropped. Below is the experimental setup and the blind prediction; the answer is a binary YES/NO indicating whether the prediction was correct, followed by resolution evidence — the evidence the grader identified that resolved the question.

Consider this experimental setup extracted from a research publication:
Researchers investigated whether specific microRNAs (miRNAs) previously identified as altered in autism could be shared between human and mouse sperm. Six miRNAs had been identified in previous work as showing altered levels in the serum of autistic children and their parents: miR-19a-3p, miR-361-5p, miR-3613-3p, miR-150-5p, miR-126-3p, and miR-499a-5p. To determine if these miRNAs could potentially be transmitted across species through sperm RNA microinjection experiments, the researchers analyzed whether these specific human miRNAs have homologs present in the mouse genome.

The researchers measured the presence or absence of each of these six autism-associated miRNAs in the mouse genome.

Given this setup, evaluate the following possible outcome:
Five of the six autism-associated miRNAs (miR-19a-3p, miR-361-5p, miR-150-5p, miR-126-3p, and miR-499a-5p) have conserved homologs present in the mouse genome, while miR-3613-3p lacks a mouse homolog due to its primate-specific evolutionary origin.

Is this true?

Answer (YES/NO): YES